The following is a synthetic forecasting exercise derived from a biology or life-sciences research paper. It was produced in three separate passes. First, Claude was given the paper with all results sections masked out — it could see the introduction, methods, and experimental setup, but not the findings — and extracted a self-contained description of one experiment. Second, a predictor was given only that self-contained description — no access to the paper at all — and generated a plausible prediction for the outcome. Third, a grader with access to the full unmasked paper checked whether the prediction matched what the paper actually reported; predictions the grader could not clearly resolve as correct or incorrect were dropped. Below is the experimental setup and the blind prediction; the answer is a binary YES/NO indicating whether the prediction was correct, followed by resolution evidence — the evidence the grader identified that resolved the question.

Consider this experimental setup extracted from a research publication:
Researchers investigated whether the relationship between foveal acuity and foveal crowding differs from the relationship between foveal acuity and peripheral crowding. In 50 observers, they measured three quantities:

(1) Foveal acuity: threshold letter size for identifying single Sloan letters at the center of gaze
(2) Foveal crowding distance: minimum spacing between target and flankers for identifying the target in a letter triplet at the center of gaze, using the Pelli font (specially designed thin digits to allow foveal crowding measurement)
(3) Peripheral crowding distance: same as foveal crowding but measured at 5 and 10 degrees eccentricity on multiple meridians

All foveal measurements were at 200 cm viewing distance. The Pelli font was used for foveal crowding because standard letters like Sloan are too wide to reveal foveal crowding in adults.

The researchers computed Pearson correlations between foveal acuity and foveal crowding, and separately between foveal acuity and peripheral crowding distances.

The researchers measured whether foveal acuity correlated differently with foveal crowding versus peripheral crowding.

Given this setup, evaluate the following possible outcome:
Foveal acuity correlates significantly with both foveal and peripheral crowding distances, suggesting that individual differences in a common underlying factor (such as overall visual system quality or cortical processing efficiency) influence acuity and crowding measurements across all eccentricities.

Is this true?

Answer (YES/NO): NO